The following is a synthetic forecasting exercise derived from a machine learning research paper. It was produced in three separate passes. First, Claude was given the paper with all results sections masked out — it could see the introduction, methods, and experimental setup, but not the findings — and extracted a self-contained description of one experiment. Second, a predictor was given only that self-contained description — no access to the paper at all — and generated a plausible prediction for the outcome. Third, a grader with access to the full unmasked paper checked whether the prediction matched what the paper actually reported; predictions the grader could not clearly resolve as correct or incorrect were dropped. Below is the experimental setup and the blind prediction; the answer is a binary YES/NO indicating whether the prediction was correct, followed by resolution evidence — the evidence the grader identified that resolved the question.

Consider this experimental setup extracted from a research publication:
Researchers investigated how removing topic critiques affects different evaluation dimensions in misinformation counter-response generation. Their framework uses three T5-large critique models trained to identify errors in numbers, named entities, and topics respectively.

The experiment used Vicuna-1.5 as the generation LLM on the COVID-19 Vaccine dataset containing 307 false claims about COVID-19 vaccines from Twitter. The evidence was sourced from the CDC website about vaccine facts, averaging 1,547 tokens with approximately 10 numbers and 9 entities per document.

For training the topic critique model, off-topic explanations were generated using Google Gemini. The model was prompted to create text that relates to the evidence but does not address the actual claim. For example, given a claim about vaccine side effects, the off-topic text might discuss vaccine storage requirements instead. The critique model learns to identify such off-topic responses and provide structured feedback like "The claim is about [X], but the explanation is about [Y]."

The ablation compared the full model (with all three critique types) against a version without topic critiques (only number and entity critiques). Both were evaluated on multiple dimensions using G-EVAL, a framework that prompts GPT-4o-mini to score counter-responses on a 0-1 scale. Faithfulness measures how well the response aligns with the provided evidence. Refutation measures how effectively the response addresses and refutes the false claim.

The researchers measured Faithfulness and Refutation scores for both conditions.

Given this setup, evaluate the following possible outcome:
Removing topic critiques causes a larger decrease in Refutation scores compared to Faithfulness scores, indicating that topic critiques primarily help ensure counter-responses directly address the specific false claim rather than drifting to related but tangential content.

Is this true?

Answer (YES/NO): NO